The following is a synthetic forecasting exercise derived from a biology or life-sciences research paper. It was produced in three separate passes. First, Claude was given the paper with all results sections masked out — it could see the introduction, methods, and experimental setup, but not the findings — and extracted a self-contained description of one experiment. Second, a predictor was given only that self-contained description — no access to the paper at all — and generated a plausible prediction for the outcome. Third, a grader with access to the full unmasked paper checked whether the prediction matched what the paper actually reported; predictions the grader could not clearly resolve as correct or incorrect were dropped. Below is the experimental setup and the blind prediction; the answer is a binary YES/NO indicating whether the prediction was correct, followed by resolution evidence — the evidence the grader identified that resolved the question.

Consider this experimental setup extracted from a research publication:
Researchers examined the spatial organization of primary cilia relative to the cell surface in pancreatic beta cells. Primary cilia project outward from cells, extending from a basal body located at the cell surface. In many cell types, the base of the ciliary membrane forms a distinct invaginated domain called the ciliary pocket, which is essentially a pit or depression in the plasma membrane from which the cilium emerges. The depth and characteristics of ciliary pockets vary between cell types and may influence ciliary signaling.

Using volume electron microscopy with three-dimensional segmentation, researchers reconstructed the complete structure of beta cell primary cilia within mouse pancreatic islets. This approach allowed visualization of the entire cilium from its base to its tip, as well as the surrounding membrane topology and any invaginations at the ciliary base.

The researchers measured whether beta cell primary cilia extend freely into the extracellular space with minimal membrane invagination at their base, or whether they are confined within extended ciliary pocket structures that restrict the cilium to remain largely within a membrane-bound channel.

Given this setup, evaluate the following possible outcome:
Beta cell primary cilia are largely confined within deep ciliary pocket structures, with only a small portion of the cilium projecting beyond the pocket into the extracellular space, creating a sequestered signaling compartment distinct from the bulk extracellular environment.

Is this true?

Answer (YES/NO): NO